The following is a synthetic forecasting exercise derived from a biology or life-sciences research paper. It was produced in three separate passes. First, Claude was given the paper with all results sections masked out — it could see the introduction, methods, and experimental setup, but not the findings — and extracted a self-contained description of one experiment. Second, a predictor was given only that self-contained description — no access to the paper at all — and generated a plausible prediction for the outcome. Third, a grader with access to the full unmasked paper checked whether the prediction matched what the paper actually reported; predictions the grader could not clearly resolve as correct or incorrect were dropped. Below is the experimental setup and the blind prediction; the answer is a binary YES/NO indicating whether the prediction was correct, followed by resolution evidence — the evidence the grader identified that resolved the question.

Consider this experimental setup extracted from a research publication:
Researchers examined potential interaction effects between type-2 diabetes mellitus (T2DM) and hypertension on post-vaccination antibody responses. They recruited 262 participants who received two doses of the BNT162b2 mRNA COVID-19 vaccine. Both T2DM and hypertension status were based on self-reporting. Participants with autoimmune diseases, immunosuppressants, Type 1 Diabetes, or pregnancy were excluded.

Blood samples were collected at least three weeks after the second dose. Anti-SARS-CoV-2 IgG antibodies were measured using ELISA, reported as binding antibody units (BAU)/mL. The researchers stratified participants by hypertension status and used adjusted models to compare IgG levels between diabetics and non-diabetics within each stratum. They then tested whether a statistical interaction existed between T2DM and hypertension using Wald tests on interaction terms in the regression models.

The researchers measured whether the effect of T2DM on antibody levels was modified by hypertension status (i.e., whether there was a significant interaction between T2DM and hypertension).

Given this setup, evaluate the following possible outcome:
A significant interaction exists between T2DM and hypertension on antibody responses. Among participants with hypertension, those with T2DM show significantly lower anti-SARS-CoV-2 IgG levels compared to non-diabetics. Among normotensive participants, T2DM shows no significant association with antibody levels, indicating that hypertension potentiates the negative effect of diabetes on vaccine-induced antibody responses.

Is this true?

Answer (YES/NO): NO